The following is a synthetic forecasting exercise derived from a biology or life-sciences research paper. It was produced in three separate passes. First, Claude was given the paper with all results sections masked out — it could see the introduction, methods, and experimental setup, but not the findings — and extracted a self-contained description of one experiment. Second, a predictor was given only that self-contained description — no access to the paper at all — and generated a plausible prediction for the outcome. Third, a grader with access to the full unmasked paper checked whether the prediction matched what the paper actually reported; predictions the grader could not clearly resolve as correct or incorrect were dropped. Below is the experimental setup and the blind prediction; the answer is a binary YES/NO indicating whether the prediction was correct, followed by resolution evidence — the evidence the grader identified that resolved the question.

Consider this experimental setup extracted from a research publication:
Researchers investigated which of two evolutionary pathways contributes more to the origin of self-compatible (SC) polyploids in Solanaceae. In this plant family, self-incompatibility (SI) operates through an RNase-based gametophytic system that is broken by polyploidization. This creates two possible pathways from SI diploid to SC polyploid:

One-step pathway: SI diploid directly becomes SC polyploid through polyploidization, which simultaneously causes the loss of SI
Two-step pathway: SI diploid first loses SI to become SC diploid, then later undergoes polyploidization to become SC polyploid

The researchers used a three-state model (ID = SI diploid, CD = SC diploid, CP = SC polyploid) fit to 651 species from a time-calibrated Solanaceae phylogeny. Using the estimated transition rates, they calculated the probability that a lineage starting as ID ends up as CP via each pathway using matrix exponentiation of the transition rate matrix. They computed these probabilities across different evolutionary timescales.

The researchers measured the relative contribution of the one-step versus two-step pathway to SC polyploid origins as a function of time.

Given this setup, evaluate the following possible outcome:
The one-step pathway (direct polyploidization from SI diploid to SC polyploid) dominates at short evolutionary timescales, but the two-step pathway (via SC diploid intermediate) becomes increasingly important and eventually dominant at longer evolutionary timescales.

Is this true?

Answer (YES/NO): YES